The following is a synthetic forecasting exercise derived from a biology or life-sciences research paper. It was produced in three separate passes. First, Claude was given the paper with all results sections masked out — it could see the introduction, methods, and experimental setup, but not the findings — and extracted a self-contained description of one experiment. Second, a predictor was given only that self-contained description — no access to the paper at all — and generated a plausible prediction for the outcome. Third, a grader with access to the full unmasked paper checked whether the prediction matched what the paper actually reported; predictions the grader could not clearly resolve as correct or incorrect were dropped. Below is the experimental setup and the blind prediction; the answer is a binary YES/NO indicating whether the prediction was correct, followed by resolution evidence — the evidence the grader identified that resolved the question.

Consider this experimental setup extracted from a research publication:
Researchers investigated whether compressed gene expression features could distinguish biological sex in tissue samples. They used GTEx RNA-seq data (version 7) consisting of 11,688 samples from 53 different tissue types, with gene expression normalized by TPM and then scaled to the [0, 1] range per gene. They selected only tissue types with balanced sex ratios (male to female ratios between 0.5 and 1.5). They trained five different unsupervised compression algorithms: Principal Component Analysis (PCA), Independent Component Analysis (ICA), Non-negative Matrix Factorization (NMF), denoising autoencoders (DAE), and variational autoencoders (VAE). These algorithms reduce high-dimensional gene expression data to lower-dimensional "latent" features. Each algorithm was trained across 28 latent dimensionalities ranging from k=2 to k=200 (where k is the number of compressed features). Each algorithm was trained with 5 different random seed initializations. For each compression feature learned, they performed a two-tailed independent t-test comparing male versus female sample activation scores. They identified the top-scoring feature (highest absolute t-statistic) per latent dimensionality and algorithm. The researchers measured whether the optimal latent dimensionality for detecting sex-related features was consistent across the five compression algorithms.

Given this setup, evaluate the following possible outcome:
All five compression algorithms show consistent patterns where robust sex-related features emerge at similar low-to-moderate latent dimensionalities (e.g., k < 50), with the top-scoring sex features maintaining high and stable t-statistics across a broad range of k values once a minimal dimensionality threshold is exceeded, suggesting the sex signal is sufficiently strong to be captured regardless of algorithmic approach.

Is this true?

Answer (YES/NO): NO